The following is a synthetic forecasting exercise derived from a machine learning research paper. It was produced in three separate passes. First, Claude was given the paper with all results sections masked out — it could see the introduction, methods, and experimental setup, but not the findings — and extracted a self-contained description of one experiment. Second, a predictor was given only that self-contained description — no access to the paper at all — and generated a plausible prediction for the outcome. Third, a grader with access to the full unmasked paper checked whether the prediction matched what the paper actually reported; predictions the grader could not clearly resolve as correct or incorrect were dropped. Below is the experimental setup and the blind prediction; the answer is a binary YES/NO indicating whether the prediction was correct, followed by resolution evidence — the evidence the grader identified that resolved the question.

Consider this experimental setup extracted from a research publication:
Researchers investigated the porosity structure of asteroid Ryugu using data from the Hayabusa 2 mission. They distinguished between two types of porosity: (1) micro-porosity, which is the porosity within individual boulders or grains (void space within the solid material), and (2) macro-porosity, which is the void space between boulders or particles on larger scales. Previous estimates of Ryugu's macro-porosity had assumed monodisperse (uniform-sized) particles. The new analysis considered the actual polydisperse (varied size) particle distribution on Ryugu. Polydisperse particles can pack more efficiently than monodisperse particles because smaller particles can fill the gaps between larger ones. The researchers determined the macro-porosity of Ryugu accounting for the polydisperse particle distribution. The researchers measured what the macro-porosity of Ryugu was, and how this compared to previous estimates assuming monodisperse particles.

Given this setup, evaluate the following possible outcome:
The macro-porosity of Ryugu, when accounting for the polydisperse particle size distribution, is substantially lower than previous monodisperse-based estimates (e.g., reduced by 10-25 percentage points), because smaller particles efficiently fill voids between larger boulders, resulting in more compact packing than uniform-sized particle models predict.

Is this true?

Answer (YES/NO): YES